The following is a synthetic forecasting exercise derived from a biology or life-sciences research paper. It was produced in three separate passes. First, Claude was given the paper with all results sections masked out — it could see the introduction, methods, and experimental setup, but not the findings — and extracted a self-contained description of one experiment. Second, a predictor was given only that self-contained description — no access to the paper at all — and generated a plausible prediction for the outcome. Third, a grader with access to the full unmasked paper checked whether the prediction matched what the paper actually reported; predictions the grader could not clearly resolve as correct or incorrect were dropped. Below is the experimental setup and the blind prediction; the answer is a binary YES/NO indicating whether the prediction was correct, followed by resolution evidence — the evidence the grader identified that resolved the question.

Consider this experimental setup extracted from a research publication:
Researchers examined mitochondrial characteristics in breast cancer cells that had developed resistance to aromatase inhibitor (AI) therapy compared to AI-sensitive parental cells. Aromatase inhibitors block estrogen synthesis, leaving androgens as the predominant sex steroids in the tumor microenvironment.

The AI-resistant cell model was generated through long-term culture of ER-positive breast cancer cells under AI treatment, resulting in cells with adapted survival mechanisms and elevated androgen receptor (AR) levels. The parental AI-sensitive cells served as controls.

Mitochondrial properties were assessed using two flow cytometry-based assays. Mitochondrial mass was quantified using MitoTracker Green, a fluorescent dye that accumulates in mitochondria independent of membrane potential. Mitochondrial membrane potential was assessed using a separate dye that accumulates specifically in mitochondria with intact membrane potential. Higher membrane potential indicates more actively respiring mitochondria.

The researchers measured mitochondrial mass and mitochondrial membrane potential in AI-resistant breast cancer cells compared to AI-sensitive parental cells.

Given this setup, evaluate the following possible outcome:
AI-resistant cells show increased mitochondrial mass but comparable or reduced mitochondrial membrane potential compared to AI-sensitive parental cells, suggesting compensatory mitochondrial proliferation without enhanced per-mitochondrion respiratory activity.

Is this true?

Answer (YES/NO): NO